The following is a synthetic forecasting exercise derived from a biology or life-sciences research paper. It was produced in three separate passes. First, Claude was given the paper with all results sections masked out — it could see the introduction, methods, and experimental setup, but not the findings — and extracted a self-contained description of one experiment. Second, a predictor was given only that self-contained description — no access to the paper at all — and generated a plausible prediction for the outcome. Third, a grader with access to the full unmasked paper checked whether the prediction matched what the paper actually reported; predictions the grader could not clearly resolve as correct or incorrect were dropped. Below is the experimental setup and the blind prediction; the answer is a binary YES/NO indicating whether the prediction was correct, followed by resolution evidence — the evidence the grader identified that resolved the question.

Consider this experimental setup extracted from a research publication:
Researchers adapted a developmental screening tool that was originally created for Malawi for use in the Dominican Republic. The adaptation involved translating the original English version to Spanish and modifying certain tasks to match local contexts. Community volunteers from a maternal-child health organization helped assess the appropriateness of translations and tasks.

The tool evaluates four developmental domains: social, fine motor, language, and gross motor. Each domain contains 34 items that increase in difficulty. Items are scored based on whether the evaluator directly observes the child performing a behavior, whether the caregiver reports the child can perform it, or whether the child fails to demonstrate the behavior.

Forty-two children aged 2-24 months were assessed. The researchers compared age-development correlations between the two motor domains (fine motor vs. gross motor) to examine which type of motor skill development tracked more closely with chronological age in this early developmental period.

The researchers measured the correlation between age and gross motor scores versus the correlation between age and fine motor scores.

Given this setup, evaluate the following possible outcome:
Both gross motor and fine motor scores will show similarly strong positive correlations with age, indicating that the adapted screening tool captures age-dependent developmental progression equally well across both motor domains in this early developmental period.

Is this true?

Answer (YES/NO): YES